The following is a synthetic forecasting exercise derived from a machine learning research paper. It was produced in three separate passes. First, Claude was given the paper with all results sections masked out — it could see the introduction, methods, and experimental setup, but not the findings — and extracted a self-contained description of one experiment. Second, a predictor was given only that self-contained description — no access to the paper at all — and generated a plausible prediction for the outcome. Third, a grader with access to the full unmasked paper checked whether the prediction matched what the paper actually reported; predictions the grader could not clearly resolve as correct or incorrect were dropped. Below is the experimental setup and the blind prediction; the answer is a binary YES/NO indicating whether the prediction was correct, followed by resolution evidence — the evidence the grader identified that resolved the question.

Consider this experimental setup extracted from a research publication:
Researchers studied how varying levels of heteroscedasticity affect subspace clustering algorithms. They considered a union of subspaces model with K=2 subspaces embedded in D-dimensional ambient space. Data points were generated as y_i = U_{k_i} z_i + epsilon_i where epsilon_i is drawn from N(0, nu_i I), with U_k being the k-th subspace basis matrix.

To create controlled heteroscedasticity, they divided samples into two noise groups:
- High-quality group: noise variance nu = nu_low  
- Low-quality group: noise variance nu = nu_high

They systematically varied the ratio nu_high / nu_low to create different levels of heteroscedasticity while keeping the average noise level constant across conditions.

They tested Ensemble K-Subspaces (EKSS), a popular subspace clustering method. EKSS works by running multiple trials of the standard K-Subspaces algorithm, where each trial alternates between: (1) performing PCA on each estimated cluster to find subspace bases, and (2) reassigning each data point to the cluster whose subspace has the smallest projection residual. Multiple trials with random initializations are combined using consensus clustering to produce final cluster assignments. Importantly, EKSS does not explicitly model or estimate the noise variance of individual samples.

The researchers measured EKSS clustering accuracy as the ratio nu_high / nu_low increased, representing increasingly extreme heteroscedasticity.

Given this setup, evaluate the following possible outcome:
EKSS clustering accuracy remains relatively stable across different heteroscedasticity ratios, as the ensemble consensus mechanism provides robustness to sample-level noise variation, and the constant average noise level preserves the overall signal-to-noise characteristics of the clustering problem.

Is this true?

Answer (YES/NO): NO